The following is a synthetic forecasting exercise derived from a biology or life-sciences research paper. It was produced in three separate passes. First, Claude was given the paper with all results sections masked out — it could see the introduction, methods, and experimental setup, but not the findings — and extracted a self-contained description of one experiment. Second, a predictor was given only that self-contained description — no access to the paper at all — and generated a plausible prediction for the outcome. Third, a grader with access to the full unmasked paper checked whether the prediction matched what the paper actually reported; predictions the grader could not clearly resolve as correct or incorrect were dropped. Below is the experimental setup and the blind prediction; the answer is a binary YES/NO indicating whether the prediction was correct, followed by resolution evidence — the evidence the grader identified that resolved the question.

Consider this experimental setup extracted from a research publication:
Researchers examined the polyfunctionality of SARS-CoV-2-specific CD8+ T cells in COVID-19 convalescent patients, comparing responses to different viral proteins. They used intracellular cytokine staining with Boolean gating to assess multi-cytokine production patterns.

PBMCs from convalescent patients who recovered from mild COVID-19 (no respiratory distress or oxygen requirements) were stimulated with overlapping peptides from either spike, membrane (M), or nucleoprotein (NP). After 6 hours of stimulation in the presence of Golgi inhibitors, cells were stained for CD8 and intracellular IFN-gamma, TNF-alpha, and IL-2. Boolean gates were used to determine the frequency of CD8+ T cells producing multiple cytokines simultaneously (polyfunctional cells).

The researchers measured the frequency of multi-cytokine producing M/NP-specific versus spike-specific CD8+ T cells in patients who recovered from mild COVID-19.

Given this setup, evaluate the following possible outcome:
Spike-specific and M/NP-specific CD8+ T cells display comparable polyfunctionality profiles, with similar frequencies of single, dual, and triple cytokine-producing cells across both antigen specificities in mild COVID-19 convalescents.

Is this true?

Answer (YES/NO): NO